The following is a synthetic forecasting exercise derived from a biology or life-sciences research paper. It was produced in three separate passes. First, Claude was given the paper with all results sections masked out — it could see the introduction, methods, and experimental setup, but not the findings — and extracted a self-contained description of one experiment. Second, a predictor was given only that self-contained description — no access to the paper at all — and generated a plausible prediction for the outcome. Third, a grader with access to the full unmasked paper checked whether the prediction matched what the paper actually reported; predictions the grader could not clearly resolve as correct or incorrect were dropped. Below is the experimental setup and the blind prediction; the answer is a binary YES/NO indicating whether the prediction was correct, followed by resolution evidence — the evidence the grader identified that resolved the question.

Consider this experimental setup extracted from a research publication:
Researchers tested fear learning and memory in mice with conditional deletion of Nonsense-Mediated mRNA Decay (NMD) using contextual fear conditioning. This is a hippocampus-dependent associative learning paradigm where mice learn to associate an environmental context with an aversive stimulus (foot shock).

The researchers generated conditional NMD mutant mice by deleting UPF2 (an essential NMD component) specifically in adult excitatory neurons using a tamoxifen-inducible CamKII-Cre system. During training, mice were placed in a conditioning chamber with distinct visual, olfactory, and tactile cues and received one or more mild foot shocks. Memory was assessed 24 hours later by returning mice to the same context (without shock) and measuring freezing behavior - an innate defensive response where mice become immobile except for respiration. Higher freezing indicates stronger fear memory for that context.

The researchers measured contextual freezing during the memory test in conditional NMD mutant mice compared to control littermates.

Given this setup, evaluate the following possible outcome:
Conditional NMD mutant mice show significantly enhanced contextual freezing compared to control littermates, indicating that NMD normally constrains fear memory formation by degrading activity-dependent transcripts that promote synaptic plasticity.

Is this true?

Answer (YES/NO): NO